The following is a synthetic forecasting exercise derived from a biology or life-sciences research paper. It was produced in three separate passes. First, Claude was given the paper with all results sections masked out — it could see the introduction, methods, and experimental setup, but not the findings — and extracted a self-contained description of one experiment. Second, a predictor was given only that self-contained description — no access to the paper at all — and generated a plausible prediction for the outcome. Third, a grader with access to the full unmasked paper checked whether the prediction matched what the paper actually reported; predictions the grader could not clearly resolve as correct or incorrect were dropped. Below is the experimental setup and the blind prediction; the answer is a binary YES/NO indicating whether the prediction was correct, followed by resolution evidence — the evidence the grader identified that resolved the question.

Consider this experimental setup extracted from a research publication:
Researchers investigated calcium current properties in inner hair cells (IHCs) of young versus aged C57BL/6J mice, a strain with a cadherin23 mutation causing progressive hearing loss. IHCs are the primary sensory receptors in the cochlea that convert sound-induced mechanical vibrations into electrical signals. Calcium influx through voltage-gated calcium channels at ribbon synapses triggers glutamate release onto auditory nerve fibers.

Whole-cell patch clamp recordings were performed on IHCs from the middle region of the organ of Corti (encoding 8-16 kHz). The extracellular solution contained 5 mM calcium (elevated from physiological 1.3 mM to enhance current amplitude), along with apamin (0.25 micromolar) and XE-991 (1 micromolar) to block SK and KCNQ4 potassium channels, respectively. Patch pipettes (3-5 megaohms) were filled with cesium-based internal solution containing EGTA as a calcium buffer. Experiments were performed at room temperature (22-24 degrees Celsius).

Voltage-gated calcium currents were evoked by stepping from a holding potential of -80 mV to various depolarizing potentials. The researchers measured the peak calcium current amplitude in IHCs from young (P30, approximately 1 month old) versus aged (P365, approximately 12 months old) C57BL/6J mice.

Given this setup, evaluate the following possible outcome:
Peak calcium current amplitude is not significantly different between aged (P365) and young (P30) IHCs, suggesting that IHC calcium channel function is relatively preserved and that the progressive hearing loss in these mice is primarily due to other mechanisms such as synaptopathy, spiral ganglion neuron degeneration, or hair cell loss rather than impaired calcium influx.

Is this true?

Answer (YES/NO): NO